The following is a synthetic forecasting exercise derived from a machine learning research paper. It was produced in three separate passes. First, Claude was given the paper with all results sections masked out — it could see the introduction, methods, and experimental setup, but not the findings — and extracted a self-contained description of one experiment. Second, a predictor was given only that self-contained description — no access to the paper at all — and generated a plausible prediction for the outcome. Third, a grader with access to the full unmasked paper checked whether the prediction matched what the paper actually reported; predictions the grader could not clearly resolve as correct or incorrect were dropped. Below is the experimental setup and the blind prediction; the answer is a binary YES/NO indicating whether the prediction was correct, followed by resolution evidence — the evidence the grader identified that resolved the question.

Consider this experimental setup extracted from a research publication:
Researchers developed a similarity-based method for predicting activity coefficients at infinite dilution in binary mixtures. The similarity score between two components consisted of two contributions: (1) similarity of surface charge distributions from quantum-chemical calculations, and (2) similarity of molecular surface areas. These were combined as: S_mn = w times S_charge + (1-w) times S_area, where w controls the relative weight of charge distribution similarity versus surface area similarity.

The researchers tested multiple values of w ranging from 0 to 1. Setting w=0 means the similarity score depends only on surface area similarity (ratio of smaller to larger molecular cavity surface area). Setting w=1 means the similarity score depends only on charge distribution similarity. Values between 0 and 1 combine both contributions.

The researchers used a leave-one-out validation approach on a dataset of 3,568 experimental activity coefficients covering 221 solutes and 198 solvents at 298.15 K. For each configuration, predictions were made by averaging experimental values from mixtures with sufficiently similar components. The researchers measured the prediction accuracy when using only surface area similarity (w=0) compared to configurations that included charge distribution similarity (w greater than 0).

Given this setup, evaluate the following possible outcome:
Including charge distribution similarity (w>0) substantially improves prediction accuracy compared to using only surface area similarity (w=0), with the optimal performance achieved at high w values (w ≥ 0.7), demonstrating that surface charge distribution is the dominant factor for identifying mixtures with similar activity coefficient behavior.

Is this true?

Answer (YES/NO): NO